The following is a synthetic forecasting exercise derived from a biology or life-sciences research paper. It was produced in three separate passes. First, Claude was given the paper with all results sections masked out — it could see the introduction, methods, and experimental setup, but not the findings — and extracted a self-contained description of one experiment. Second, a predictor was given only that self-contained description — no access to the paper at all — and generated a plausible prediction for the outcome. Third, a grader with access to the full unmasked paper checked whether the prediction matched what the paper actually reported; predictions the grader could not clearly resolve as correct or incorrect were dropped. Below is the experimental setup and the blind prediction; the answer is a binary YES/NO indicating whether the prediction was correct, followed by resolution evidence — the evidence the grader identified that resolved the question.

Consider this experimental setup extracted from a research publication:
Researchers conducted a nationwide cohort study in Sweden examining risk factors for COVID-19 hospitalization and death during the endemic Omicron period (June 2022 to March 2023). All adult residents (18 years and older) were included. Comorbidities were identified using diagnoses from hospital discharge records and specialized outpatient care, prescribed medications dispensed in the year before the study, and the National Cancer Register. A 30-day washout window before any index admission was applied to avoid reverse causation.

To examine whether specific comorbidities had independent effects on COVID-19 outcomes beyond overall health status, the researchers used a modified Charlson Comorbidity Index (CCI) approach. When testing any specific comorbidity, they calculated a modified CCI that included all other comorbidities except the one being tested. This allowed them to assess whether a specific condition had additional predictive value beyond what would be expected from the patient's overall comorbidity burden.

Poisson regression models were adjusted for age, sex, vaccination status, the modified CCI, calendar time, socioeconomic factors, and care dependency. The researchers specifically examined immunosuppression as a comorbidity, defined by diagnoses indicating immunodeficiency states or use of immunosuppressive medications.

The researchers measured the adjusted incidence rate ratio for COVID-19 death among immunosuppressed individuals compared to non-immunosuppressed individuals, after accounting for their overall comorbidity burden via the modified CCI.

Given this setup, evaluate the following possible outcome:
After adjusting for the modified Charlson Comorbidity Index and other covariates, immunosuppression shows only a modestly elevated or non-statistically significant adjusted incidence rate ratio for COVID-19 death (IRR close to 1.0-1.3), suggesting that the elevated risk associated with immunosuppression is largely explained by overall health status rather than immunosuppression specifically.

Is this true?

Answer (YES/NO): NO